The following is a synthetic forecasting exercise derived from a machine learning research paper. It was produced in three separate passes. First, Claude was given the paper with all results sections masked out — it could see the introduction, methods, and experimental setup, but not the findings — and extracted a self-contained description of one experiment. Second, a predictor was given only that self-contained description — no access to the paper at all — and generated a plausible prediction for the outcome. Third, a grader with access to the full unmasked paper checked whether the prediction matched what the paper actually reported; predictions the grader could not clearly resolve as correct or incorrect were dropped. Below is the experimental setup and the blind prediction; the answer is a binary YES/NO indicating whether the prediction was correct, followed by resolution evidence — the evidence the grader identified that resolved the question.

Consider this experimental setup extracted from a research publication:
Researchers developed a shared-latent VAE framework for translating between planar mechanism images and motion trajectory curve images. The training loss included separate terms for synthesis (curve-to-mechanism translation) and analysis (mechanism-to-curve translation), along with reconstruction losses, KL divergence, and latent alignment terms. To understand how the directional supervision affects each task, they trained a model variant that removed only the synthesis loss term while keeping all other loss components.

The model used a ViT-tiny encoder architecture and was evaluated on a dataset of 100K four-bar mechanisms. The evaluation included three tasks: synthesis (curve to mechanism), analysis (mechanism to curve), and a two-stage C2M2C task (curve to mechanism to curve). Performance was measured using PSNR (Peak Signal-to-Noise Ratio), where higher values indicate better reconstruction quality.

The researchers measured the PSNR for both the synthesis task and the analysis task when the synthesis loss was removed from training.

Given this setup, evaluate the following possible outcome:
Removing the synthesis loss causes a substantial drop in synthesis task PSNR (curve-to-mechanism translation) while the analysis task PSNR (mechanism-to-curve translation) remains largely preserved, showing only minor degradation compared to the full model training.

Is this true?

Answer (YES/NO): YES